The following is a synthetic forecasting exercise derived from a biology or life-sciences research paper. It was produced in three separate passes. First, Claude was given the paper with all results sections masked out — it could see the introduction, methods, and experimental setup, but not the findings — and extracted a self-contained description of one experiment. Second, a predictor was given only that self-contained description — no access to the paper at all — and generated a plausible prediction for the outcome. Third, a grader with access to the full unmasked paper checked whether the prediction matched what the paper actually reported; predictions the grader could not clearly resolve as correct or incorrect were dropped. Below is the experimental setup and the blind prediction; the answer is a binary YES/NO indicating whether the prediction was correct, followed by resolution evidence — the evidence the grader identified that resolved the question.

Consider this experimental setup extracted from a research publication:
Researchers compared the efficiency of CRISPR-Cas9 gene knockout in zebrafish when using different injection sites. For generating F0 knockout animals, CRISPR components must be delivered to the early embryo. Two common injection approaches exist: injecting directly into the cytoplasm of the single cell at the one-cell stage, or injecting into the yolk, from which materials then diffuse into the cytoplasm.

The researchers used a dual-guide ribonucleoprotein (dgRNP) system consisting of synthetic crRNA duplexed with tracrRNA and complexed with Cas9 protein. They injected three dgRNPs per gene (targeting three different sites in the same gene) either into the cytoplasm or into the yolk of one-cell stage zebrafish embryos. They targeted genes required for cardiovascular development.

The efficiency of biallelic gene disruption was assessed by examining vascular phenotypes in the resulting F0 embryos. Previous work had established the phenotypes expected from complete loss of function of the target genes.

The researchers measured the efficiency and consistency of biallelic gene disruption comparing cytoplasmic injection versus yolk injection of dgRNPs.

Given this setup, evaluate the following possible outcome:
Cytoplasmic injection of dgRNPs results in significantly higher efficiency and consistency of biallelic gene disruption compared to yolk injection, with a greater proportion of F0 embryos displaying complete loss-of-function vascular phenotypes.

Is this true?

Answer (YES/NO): NO